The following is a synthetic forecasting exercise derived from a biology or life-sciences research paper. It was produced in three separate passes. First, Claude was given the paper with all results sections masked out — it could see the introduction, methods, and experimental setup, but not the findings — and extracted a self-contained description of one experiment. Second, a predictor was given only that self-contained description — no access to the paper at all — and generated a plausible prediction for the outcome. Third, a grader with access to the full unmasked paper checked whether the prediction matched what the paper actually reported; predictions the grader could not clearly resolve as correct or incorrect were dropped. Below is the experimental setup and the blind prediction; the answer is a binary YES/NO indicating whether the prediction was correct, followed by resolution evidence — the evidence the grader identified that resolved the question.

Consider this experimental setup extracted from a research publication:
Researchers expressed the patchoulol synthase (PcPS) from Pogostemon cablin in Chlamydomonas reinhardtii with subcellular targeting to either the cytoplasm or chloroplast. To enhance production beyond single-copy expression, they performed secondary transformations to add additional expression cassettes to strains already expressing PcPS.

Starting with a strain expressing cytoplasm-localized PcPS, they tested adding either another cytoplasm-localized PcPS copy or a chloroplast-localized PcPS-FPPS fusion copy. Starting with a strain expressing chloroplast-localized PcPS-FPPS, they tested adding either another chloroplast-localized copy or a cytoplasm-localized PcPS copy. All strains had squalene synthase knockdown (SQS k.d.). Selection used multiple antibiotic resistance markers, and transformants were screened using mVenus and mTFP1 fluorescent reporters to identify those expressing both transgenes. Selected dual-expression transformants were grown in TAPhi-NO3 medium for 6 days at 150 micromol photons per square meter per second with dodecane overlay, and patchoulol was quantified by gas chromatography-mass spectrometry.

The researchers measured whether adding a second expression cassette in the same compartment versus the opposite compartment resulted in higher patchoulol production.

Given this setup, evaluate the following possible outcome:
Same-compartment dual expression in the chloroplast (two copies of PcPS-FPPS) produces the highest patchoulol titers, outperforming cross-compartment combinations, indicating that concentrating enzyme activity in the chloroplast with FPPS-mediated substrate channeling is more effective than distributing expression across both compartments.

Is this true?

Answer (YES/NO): YES